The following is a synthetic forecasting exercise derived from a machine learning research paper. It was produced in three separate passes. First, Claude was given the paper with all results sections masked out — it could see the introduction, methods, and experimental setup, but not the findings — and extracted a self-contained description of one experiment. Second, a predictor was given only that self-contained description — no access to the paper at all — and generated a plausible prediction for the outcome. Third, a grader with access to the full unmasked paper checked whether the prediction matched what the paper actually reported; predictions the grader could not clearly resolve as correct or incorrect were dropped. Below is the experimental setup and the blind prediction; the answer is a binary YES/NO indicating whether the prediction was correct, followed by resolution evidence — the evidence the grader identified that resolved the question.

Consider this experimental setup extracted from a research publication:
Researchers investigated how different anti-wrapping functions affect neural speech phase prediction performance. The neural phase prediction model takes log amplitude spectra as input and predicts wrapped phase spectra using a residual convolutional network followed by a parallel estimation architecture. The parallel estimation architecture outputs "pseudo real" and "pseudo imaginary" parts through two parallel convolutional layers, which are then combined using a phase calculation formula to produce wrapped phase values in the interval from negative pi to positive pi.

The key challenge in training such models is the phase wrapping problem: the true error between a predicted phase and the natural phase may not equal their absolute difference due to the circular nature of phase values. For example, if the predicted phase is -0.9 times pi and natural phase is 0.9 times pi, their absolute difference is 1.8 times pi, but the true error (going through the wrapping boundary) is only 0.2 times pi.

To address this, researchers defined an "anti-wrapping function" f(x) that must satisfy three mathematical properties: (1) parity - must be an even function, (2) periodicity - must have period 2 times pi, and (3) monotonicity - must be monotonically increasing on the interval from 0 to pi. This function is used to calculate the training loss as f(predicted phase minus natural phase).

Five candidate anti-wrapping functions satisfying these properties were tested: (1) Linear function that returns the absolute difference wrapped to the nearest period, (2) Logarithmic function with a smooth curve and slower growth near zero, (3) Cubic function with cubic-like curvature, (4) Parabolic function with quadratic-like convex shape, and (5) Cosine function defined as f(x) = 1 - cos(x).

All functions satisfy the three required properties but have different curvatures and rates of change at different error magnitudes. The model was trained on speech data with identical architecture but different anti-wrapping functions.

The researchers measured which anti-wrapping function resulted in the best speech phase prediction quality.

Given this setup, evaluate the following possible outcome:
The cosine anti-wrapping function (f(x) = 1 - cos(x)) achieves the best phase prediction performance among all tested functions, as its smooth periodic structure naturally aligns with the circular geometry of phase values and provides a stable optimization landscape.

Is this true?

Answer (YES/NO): NO